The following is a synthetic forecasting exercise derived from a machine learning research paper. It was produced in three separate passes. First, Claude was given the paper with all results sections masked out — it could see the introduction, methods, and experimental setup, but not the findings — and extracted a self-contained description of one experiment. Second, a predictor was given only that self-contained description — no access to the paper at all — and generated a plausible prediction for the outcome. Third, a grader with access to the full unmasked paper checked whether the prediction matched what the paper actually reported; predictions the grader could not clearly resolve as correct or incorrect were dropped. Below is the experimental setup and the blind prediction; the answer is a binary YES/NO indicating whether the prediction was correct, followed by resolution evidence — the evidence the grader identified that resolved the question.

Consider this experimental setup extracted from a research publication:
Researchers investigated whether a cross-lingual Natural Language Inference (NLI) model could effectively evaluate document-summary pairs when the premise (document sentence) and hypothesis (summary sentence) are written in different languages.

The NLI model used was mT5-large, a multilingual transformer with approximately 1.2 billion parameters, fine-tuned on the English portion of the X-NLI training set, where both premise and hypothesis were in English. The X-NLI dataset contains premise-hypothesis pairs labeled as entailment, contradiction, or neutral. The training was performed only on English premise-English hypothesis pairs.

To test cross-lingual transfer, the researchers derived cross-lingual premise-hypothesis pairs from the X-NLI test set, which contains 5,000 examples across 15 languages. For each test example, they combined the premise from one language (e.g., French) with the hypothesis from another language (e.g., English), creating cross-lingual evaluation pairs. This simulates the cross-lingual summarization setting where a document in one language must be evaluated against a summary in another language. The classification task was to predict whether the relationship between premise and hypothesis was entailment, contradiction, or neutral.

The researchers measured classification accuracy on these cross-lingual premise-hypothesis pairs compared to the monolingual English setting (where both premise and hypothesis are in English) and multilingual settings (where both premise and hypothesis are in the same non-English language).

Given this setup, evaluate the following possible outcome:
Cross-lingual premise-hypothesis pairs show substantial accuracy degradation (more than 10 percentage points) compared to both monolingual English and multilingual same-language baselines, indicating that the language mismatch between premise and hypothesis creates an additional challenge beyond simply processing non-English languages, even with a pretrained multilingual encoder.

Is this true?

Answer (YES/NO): NO